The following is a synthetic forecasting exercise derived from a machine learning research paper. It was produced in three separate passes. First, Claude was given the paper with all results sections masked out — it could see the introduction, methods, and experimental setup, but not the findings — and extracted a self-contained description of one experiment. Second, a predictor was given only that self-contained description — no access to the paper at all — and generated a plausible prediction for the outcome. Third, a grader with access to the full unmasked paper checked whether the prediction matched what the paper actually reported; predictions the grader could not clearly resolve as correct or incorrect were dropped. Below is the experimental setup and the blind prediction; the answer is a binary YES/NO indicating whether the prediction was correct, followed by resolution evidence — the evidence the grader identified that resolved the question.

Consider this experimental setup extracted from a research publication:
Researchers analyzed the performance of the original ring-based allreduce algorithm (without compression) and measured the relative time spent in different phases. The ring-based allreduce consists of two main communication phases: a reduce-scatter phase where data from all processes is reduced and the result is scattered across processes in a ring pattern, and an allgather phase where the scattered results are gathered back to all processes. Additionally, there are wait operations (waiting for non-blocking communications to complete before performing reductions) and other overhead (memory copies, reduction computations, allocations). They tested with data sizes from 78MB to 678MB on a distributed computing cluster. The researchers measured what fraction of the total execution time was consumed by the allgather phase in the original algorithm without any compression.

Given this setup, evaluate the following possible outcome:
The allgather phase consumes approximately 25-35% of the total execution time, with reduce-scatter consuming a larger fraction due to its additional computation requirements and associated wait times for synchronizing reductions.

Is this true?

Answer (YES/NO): NO